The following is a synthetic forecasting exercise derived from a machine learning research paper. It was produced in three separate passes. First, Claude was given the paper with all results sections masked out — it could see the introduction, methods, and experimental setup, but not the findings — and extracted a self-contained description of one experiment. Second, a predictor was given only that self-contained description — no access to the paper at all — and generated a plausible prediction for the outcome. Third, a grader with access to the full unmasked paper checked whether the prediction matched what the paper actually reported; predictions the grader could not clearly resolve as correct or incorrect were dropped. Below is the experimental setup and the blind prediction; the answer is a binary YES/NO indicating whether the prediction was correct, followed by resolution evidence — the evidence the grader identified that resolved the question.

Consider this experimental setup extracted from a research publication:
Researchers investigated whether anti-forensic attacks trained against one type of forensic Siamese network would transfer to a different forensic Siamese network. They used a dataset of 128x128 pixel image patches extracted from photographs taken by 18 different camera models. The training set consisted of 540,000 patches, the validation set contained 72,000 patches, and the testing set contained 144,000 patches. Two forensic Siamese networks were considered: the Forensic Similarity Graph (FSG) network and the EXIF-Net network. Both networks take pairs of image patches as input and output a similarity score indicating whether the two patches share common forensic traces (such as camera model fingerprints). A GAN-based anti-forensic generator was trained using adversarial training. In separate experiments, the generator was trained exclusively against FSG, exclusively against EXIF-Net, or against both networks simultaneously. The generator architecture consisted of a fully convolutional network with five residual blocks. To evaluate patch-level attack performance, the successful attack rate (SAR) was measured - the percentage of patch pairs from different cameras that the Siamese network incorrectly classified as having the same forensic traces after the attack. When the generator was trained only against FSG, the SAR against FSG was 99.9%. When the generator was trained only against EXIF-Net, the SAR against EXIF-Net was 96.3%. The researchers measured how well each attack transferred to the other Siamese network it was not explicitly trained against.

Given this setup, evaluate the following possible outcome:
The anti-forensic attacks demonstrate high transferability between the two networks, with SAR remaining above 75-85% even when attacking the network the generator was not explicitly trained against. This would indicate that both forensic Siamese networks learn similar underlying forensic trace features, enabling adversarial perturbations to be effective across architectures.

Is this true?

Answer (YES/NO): NO